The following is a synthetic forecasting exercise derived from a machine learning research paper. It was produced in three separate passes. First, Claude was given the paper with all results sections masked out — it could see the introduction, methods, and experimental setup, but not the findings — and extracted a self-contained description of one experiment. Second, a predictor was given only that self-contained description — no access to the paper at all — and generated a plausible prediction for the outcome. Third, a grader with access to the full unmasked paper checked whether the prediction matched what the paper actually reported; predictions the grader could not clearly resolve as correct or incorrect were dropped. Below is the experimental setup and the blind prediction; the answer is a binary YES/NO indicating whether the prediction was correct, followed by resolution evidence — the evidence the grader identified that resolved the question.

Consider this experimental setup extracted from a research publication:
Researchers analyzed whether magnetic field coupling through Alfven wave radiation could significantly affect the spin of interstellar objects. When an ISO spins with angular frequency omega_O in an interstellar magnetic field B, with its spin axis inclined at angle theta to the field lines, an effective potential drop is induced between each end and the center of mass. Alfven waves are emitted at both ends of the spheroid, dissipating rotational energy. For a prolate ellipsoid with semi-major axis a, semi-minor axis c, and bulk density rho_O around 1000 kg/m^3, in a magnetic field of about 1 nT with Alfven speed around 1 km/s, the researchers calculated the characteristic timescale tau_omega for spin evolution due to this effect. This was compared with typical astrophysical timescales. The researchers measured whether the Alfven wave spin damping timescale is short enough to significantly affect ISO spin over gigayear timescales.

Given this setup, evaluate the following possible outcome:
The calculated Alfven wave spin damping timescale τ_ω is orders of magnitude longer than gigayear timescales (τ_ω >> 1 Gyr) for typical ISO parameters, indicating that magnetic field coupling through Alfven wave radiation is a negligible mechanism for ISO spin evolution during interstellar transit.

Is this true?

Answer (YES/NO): NO